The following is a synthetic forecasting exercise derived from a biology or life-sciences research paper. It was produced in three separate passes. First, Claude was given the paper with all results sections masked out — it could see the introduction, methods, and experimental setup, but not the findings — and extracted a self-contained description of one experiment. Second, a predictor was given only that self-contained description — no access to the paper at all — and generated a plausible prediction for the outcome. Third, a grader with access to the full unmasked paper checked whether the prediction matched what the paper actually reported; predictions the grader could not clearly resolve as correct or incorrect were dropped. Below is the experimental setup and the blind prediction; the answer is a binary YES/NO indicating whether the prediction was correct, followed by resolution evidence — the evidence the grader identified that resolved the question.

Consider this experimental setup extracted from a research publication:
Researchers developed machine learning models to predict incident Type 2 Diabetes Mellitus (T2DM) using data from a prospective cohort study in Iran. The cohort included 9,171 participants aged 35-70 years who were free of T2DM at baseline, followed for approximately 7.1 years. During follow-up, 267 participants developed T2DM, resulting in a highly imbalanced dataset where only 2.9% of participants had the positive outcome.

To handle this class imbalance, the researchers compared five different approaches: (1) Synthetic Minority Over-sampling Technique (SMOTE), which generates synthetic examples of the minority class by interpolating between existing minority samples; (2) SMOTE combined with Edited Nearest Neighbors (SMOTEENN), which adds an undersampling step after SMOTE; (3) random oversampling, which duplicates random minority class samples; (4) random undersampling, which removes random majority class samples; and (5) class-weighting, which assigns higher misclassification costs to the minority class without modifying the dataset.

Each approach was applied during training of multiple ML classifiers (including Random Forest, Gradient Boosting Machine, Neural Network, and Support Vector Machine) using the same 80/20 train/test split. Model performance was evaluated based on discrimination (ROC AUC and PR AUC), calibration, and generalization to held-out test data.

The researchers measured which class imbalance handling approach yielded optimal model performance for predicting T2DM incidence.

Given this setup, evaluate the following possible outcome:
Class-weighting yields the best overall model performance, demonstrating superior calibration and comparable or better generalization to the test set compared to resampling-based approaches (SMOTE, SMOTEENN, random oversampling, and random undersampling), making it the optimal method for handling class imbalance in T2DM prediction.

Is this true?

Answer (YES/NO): NO